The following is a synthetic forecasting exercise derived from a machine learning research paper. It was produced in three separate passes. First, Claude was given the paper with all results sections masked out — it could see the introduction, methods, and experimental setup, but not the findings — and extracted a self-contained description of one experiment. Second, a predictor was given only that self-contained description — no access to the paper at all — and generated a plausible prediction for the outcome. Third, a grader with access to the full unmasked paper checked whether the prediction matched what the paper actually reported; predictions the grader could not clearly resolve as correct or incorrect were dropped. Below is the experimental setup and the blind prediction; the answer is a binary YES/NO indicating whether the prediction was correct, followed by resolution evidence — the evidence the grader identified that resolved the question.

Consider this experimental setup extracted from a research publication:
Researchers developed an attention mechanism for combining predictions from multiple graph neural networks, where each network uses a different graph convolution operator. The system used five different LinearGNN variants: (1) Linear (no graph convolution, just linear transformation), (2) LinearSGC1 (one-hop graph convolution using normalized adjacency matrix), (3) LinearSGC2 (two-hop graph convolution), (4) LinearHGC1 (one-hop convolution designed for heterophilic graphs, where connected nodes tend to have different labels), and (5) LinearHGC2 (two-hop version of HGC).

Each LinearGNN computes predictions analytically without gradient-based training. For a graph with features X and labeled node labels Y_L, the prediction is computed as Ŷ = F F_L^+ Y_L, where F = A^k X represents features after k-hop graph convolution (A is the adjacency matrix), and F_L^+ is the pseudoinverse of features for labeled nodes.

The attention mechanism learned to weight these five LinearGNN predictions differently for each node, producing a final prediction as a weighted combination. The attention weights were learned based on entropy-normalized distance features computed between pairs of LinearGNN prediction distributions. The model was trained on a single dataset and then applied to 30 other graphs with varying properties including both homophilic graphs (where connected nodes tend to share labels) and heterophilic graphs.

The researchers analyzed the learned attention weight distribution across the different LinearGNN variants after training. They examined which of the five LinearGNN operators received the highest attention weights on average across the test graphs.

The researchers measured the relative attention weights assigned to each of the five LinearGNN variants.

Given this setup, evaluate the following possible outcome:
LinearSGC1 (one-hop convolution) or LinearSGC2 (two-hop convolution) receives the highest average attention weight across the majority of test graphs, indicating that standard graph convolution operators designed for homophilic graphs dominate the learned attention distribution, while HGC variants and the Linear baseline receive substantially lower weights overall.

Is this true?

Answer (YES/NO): NO